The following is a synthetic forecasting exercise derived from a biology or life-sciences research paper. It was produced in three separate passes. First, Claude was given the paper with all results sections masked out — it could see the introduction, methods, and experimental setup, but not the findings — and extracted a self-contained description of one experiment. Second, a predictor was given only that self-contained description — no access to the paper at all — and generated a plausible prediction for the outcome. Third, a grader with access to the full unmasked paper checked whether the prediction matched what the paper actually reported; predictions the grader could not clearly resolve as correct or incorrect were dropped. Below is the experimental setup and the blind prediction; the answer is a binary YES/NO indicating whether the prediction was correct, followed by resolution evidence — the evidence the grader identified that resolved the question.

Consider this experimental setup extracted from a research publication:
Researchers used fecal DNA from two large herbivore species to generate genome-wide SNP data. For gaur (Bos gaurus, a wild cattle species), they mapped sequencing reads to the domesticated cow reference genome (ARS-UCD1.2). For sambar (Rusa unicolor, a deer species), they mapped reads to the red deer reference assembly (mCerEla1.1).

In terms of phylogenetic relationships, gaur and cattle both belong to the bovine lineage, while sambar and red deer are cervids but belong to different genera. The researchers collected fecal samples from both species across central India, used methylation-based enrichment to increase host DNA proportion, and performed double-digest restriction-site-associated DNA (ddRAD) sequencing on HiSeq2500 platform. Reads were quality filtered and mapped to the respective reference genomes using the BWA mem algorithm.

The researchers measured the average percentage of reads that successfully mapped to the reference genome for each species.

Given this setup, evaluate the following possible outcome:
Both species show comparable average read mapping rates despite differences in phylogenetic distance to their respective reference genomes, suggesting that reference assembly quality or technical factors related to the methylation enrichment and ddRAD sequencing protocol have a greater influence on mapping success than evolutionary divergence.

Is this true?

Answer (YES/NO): NO